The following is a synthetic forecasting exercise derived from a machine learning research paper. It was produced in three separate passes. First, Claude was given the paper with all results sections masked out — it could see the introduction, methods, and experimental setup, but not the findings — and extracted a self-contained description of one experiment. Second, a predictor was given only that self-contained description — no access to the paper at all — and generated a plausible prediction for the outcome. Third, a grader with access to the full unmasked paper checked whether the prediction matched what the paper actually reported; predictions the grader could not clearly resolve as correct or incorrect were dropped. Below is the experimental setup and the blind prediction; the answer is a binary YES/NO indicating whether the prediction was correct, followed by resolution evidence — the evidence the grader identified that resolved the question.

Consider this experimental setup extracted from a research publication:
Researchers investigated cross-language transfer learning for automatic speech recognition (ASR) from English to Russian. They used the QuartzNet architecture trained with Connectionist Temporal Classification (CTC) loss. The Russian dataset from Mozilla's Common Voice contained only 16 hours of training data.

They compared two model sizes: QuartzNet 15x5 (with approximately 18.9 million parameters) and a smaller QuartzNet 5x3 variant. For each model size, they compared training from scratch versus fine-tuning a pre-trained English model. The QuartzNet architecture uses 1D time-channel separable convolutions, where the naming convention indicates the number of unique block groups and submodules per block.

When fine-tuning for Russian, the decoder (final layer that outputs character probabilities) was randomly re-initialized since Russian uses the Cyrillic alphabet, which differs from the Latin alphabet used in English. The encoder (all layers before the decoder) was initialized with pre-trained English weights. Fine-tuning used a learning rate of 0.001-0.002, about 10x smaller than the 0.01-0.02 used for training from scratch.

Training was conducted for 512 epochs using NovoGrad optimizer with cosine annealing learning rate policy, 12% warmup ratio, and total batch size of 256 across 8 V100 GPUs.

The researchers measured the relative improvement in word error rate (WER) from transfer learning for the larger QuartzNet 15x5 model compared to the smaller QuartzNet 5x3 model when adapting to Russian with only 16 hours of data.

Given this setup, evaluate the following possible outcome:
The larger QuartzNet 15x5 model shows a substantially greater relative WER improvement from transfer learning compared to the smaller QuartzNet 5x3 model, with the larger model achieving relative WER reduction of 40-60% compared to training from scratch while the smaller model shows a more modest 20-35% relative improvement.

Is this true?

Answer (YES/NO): NO